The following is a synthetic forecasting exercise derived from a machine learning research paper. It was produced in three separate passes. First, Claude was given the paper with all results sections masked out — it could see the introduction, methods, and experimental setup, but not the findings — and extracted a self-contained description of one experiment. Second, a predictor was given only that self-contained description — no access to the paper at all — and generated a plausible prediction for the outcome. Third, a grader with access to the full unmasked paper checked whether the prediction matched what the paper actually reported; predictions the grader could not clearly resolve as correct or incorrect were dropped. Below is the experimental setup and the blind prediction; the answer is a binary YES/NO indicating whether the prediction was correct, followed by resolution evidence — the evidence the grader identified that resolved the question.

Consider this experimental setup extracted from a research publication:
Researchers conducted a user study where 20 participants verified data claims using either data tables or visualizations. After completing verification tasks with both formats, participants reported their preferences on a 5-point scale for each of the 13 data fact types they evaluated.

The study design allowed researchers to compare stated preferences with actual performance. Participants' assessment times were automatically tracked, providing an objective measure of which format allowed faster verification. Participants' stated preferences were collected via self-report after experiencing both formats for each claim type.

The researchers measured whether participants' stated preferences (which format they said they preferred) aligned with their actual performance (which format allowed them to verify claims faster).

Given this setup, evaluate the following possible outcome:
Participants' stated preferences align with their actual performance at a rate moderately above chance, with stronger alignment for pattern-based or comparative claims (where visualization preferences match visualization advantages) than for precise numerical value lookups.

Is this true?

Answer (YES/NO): NO